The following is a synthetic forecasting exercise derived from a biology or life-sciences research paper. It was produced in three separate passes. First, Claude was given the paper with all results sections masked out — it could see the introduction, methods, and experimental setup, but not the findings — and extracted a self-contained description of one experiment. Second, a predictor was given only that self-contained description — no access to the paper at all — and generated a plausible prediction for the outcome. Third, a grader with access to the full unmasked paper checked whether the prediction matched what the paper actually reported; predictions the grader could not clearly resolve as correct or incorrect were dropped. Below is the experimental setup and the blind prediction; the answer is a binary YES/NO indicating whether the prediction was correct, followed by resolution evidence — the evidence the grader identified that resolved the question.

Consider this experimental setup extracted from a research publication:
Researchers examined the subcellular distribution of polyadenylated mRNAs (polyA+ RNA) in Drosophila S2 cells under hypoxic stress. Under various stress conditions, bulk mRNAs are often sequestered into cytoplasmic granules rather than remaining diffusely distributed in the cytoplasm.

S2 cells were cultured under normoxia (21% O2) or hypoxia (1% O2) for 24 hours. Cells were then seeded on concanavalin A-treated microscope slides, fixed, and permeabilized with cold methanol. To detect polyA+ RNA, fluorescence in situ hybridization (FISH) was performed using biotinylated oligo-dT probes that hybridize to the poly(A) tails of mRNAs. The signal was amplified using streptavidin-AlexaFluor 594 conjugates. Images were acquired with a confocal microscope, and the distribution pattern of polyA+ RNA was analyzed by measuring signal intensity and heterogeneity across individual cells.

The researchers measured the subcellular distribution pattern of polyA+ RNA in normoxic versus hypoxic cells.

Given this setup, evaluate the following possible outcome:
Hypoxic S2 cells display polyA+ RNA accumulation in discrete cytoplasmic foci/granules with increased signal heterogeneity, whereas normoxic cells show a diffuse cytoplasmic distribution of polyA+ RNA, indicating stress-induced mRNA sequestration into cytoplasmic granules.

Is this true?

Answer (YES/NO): YES